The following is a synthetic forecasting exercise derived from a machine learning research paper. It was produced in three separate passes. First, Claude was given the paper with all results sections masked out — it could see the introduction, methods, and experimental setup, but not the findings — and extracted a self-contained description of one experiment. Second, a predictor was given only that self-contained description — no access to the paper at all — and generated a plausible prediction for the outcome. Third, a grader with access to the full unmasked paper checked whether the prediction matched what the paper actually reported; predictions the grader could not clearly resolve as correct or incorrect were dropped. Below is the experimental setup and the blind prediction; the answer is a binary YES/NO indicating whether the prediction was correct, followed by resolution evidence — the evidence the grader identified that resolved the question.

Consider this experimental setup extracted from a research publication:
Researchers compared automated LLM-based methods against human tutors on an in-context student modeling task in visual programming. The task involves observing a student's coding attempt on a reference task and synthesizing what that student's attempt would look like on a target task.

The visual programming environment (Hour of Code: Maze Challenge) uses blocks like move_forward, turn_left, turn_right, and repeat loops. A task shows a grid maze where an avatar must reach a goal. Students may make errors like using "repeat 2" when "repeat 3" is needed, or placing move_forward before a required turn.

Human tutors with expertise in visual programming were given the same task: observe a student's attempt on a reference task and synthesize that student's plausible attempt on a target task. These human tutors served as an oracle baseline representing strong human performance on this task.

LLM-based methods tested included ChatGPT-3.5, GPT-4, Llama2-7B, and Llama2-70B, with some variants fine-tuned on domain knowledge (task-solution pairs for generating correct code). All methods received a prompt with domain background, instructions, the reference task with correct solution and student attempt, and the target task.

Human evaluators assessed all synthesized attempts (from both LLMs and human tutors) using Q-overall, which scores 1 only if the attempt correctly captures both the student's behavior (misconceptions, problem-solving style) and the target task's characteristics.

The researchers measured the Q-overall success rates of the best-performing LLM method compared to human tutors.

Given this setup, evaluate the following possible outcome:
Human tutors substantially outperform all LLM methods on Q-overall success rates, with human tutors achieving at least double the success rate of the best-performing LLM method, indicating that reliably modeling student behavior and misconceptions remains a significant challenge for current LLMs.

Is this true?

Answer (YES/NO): NO